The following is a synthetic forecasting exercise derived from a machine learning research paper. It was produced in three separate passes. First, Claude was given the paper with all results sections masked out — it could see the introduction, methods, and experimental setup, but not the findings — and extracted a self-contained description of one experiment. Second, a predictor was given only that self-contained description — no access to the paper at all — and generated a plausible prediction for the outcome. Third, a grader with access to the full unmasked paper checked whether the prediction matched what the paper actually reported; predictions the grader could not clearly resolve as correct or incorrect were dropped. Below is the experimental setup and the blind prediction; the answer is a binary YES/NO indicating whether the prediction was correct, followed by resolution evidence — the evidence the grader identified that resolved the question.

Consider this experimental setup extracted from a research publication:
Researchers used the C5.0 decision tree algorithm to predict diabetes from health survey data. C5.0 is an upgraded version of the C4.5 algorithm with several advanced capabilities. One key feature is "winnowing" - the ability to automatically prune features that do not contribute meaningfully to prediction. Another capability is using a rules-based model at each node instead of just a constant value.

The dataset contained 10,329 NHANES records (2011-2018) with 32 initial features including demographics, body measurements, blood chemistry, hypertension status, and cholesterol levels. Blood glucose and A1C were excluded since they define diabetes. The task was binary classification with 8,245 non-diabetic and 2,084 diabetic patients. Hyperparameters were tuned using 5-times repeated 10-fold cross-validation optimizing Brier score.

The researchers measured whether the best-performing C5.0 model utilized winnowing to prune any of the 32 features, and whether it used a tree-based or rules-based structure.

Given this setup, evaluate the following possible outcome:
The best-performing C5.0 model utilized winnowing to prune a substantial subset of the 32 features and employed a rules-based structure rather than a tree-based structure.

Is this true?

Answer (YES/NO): NO